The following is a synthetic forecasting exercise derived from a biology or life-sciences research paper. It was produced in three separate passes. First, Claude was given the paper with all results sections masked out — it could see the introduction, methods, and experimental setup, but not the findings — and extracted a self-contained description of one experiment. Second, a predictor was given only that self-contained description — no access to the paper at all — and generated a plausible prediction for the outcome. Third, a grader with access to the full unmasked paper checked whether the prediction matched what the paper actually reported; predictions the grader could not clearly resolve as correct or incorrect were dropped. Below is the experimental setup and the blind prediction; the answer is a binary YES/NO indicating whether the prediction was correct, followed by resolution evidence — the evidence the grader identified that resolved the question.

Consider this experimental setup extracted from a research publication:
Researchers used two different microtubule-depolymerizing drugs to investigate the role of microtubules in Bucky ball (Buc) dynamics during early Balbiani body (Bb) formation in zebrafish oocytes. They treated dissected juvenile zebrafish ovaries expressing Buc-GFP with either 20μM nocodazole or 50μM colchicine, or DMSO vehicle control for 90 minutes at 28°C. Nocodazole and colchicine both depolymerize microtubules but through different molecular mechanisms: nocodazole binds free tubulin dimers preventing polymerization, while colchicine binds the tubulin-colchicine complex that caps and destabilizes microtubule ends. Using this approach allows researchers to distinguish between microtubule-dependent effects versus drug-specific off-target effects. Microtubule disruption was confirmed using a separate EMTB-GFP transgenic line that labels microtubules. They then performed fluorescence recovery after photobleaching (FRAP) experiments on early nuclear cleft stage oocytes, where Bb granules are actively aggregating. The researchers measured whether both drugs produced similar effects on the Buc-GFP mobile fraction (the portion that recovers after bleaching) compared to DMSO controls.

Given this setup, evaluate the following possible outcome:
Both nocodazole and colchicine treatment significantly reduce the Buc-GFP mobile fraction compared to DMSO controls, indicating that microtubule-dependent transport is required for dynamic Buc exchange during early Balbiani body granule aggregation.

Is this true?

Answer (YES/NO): YES